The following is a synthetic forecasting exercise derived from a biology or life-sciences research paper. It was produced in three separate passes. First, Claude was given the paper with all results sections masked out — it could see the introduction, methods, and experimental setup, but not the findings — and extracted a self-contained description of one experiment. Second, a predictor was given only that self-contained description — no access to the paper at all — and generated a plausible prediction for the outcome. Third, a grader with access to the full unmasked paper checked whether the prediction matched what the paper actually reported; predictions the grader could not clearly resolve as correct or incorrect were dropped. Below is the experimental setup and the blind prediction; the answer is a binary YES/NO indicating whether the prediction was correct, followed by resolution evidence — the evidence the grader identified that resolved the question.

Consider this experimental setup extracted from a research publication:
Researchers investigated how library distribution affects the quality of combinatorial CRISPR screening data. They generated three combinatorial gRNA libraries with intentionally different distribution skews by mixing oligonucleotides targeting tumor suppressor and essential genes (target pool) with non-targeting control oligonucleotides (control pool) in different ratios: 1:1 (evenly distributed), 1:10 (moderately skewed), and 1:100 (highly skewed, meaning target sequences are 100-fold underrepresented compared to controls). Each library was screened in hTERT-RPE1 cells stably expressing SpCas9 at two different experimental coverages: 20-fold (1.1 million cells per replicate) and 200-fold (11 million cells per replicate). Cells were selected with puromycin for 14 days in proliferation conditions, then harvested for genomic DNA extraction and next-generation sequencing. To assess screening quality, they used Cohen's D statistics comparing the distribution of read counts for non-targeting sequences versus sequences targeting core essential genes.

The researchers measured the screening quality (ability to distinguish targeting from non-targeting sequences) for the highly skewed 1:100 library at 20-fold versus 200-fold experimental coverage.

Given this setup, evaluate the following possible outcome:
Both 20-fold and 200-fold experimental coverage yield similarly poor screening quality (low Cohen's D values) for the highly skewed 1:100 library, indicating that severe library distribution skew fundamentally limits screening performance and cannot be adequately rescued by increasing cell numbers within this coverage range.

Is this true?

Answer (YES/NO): YES